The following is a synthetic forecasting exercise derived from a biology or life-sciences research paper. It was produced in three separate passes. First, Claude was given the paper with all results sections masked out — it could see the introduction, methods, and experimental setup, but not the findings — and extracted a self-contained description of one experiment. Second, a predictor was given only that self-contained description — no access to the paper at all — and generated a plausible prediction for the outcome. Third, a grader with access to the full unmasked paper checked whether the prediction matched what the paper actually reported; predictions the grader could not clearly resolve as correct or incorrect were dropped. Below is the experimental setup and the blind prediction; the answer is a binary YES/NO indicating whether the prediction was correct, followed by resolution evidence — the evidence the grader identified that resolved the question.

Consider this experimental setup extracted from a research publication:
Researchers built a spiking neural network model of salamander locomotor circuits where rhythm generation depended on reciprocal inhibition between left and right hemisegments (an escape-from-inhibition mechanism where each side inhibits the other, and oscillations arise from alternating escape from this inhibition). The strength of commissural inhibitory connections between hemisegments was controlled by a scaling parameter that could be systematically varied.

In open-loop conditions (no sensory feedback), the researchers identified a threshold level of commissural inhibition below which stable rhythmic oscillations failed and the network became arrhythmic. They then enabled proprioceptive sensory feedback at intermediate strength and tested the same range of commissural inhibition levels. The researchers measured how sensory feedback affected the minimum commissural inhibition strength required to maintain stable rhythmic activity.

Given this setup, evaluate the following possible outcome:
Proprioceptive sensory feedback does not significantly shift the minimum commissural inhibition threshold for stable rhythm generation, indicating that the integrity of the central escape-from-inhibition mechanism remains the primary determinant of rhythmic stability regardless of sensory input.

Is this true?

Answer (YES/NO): NO